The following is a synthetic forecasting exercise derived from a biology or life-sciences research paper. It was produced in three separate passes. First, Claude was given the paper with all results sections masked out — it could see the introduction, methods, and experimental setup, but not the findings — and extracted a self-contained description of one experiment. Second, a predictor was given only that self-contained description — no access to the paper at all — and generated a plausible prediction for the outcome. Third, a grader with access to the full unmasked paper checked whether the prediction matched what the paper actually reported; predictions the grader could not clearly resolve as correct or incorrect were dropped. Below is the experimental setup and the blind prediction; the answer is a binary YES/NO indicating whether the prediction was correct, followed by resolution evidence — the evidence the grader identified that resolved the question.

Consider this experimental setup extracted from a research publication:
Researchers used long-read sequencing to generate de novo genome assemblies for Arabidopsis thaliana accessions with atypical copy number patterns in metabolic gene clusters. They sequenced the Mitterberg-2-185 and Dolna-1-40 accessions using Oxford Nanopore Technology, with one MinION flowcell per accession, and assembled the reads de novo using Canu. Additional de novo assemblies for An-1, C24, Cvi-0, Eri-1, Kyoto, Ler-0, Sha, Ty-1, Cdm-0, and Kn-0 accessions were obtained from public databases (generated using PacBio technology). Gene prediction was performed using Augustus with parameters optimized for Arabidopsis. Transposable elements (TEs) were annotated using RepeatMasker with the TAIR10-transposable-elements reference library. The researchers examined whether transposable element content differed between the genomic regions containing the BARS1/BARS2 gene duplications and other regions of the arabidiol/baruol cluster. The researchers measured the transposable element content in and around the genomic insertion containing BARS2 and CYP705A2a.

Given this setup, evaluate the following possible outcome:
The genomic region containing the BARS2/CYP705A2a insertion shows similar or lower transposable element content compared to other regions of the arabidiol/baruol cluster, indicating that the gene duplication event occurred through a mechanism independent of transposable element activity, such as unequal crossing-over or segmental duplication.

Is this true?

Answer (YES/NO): NO